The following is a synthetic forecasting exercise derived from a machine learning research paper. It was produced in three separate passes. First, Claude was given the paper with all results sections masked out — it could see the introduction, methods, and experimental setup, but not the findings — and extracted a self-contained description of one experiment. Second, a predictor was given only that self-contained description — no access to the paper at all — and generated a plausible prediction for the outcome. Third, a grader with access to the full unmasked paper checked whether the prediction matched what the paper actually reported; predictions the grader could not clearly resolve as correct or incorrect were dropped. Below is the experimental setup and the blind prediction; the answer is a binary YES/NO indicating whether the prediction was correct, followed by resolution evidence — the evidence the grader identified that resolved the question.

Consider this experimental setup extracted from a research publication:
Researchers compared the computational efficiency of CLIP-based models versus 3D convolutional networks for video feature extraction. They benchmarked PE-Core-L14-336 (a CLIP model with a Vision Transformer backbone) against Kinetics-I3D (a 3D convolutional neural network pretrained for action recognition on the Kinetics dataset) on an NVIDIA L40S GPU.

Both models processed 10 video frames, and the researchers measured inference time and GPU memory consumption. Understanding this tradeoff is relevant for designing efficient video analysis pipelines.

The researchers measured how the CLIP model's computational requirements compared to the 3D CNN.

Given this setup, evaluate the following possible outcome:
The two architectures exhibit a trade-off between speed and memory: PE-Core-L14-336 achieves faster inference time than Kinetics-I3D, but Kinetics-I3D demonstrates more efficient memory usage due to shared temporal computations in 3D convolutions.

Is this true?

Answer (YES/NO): NO